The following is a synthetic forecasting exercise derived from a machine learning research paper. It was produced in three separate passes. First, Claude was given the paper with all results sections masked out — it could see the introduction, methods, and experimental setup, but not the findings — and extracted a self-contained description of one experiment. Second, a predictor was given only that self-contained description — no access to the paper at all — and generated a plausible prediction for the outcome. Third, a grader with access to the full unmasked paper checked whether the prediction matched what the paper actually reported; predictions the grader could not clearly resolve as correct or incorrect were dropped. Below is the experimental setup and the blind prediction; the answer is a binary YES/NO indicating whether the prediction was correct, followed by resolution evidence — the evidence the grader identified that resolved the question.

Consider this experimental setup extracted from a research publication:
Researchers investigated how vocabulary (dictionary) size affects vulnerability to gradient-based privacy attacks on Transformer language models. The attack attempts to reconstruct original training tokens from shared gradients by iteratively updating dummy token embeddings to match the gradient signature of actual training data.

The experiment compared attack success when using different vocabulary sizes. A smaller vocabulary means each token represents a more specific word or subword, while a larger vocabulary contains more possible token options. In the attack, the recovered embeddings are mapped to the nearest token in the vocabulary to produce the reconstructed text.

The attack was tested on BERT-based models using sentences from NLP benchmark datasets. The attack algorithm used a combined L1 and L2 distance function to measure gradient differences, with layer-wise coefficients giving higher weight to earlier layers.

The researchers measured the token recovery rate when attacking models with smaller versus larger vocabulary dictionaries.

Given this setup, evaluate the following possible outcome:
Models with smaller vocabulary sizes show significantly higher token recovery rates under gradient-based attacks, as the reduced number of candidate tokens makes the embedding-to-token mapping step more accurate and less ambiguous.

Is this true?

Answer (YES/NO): YES